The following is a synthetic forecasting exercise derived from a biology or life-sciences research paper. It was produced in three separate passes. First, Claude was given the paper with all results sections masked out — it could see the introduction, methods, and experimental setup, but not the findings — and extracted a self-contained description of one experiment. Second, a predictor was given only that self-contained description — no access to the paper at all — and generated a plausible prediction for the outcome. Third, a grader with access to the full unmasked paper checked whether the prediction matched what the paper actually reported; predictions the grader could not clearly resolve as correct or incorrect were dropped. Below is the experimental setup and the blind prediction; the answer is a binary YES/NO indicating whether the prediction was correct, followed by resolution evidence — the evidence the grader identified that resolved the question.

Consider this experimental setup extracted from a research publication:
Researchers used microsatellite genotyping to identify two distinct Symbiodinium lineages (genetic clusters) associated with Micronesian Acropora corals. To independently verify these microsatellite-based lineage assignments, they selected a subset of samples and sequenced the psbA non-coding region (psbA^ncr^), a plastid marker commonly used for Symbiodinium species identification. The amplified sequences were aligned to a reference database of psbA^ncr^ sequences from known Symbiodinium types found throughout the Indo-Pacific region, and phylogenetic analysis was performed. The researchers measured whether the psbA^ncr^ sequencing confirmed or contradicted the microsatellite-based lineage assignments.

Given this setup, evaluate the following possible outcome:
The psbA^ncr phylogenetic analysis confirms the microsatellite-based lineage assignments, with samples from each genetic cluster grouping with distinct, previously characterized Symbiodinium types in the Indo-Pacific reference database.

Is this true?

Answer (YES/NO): YES